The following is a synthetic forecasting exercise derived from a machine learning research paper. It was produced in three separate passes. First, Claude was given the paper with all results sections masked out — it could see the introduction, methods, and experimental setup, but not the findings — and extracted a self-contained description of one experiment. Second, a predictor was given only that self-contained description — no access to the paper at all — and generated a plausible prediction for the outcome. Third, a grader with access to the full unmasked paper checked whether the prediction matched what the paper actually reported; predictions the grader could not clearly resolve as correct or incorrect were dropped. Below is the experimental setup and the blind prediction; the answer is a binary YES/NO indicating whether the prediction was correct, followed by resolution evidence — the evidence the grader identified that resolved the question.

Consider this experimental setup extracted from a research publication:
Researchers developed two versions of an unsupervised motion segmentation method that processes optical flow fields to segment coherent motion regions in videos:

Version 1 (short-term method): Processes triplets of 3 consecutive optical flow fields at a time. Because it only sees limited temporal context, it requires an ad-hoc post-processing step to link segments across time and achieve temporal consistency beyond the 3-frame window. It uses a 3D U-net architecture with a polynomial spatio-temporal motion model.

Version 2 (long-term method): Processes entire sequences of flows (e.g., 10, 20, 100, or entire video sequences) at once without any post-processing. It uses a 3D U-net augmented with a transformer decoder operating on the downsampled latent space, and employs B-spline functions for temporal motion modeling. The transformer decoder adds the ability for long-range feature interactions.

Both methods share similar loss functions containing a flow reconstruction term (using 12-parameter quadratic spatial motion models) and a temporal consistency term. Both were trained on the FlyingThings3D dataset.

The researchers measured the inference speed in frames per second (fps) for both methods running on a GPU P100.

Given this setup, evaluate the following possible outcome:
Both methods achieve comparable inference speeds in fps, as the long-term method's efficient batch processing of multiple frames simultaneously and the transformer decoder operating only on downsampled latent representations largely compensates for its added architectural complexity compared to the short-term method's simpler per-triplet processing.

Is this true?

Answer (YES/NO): NO